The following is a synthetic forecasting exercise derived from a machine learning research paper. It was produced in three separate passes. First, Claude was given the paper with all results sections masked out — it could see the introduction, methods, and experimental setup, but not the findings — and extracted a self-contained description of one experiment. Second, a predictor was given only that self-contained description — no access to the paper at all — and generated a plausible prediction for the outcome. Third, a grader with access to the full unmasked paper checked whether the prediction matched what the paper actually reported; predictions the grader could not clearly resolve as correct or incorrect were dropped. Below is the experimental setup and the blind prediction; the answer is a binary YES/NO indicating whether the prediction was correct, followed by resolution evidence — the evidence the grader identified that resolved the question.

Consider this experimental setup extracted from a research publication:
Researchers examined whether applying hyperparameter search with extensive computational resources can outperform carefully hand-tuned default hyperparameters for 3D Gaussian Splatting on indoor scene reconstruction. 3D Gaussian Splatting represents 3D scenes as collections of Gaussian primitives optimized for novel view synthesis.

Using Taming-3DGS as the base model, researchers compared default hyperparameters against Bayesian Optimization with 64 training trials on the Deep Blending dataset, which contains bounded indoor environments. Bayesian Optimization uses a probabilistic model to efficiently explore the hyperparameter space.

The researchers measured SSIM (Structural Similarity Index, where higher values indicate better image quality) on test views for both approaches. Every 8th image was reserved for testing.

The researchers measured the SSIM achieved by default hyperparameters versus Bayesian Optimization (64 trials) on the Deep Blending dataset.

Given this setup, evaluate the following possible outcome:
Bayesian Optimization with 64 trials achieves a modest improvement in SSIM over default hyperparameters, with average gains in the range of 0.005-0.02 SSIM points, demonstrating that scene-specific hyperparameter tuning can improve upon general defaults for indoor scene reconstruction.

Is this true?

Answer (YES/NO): NO